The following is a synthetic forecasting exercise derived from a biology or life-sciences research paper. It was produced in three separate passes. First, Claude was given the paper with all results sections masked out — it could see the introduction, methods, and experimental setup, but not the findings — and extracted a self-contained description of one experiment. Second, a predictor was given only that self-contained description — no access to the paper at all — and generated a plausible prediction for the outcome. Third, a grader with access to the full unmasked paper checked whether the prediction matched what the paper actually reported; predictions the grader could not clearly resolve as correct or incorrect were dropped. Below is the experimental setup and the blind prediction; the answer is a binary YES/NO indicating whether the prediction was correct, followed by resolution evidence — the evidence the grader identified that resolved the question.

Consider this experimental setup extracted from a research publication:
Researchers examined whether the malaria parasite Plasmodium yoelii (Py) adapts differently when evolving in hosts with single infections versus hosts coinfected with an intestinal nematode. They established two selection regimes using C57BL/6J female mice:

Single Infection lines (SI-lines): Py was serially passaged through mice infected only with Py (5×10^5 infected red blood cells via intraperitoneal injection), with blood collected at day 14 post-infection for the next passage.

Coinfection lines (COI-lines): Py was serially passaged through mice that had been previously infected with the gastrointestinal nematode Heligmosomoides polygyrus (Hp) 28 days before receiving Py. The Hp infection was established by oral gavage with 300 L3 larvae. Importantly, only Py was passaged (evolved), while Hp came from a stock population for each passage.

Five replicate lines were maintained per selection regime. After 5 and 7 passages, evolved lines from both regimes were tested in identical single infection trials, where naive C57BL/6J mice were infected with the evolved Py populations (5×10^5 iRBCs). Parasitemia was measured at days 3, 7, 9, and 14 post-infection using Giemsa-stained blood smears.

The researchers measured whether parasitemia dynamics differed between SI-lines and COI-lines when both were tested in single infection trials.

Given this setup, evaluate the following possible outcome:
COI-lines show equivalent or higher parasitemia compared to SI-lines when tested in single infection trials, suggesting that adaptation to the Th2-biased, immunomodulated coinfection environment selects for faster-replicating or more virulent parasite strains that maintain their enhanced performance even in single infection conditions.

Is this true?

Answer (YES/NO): NO